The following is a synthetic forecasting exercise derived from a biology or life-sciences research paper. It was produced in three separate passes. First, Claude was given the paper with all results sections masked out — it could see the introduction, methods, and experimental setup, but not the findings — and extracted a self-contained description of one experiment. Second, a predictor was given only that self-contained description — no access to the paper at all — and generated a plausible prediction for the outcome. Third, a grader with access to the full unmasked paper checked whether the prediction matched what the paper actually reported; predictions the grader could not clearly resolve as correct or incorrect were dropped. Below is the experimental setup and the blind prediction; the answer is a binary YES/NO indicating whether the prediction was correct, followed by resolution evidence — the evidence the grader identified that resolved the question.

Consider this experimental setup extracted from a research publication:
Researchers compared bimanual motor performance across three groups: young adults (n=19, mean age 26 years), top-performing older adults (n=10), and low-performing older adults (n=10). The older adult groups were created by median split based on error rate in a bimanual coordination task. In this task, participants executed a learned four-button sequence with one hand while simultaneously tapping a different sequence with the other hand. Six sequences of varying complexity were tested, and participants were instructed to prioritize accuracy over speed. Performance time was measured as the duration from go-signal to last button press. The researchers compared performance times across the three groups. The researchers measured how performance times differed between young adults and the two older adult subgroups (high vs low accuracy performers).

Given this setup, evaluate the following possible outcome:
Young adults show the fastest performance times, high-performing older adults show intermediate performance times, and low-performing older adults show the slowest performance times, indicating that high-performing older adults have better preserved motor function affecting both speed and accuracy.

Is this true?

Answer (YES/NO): YES